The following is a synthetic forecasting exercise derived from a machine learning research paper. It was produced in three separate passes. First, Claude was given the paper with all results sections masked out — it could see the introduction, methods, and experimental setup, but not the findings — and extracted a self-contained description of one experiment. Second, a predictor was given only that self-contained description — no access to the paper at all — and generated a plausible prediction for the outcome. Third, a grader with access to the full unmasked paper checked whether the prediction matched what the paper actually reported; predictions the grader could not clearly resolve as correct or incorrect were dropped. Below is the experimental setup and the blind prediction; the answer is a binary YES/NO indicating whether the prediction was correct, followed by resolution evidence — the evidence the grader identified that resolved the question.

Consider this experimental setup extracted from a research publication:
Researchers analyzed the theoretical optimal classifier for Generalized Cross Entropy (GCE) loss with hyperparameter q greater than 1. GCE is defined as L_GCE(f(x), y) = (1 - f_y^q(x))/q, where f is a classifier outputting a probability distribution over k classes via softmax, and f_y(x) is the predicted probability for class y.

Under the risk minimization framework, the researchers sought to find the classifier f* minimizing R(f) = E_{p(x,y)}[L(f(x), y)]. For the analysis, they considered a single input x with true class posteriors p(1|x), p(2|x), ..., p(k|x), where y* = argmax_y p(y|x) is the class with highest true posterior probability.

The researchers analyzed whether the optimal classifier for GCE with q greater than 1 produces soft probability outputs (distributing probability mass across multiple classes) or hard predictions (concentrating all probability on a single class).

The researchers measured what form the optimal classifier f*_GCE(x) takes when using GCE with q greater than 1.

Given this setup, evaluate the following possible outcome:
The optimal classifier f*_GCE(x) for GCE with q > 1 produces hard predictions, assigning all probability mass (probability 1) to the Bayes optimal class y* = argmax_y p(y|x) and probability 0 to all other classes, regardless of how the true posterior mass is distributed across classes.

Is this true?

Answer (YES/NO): YES